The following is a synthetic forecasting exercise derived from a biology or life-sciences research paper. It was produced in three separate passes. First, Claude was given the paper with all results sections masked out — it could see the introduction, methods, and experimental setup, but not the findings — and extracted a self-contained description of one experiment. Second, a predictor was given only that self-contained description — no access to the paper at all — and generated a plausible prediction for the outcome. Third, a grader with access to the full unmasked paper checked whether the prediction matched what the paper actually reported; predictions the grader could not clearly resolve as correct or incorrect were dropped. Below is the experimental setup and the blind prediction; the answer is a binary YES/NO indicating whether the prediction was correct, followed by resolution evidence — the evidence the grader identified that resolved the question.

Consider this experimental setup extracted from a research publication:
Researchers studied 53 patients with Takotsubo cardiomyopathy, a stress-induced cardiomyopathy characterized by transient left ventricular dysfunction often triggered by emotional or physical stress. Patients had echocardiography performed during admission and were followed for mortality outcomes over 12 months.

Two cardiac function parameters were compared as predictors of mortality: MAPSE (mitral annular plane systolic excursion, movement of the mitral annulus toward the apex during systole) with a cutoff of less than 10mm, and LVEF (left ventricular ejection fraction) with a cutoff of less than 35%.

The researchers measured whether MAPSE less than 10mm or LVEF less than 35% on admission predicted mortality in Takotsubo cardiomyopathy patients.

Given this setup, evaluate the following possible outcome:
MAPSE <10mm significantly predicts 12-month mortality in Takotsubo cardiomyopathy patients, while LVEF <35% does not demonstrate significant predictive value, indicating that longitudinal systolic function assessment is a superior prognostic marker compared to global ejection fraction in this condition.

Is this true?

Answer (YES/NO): YES